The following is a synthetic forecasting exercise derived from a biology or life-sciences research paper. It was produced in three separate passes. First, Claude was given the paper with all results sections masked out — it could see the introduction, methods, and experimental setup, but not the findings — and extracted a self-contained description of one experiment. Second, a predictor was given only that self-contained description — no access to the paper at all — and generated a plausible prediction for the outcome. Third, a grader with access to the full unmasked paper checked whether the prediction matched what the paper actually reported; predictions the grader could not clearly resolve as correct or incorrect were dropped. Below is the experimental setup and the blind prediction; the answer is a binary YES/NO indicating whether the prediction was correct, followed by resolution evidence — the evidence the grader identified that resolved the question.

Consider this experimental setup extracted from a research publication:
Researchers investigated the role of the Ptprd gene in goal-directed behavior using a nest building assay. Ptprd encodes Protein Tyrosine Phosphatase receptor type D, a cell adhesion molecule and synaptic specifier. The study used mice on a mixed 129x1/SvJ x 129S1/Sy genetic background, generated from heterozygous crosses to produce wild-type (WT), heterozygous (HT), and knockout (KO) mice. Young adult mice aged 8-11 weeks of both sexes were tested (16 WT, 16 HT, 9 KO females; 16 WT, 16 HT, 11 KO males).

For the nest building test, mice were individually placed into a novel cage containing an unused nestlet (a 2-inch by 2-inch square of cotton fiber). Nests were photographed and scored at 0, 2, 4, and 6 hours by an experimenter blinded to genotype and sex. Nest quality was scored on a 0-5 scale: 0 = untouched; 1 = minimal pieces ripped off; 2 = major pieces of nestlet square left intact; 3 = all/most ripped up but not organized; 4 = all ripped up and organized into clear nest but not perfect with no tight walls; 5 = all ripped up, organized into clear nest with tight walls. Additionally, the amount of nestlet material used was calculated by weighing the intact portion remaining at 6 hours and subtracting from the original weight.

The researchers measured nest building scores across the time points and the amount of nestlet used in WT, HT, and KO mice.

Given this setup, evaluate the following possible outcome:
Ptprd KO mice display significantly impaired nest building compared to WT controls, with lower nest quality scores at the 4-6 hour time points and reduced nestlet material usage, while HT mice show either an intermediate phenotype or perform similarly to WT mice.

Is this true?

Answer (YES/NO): NO